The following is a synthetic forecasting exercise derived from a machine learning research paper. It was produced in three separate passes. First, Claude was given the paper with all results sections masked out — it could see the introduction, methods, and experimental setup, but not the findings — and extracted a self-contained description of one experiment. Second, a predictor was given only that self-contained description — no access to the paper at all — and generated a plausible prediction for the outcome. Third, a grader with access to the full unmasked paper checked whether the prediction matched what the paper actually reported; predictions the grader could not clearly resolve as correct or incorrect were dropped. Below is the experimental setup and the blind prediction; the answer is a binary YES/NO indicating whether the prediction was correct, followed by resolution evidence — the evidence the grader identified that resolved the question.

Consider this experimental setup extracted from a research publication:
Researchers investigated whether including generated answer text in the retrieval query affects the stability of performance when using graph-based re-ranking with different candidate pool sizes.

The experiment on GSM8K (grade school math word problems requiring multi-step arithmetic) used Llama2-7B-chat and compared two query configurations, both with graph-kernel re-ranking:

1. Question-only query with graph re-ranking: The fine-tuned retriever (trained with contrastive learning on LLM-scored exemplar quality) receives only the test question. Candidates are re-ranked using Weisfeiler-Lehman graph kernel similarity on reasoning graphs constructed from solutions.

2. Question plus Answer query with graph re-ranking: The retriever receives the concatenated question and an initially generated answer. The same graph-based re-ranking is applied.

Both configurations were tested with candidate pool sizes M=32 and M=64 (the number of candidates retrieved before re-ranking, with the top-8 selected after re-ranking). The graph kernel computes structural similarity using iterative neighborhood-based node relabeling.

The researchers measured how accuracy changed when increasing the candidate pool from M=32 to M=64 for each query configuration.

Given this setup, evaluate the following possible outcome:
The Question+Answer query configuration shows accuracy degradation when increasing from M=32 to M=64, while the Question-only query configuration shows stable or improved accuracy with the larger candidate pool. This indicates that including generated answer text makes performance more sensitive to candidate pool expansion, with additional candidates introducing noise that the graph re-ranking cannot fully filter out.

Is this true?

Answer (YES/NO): YES